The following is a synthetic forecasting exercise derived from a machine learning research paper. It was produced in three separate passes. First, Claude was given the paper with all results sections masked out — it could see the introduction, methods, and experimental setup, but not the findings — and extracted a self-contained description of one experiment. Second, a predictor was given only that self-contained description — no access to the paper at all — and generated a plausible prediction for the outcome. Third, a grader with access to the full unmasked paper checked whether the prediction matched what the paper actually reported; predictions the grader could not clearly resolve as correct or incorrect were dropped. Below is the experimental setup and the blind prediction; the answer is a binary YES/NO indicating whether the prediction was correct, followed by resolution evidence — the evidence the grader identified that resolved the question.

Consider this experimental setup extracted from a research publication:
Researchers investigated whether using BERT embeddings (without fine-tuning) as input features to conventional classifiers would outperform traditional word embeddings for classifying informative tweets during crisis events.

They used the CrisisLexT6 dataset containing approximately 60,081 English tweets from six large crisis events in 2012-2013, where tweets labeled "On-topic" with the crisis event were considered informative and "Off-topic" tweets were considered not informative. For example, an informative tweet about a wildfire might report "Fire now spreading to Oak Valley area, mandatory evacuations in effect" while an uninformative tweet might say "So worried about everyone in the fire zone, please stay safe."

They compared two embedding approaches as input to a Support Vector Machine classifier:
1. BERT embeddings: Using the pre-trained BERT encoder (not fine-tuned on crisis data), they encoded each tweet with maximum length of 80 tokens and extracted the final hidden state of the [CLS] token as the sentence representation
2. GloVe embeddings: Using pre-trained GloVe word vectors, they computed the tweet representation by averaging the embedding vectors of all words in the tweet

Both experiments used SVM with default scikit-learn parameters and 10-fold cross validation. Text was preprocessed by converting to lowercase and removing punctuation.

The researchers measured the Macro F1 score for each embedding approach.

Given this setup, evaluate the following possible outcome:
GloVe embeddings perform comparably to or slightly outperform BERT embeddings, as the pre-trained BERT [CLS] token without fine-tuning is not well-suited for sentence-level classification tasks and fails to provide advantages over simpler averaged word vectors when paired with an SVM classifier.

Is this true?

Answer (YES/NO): NO